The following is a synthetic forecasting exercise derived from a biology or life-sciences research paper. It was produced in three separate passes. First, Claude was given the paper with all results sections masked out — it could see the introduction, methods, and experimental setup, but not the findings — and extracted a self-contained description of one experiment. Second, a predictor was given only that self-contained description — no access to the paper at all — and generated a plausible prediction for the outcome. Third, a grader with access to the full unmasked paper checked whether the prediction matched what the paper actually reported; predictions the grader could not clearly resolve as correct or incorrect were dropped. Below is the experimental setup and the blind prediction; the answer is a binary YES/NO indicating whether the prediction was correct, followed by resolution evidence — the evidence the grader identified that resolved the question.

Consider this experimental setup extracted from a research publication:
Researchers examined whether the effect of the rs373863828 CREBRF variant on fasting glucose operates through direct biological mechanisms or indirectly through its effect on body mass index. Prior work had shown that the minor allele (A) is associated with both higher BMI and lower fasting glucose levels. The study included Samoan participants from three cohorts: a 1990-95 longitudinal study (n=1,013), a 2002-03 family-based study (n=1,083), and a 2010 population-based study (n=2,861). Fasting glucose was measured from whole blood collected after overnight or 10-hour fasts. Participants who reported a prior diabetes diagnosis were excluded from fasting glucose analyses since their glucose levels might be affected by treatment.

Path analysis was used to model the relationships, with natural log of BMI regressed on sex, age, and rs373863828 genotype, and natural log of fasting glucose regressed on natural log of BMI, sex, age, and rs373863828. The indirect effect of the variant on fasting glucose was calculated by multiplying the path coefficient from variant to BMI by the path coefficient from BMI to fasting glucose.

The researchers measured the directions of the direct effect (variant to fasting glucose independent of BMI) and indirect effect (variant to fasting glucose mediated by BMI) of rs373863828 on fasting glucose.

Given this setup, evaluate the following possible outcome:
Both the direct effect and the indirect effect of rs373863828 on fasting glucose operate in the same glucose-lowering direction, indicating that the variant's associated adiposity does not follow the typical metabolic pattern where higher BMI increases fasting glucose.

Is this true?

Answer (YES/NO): NO